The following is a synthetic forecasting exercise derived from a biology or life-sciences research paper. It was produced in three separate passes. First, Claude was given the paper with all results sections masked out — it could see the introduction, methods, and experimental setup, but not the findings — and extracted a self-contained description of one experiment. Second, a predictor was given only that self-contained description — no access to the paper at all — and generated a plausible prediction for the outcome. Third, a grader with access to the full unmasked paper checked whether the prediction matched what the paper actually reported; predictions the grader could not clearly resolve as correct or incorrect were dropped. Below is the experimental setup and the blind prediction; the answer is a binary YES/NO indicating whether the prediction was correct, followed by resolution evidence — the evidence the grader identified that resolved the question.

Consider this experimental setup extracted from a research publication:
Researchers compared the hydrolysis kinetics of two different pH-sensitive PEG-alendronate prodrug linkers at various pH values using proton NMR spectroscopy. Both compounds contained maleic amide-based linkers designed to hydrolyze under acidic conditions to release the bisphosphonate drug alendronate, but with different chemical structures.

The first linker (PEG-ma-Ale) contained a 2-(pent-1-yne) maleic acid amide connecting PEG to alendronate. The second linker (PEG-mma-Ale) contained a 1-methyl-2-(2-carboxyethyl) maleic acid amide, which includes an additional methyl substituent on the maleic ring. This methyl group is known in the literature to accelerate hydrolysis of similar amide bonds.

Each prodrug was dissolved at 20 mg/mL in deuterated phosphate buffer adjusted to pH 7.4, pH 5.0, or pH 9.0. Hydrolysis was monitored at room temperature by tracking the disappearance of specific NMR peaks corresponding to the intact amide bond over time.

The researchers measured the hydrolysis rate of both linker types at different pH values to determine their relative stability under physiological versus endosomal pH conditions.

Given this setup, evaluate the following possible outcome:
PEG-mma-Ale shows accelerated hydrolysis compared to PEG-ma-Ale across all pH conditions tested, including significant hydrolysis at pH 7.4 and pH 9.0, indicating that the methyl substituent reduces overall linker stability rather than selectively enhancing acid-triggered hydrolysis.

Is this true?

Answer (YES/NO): YES